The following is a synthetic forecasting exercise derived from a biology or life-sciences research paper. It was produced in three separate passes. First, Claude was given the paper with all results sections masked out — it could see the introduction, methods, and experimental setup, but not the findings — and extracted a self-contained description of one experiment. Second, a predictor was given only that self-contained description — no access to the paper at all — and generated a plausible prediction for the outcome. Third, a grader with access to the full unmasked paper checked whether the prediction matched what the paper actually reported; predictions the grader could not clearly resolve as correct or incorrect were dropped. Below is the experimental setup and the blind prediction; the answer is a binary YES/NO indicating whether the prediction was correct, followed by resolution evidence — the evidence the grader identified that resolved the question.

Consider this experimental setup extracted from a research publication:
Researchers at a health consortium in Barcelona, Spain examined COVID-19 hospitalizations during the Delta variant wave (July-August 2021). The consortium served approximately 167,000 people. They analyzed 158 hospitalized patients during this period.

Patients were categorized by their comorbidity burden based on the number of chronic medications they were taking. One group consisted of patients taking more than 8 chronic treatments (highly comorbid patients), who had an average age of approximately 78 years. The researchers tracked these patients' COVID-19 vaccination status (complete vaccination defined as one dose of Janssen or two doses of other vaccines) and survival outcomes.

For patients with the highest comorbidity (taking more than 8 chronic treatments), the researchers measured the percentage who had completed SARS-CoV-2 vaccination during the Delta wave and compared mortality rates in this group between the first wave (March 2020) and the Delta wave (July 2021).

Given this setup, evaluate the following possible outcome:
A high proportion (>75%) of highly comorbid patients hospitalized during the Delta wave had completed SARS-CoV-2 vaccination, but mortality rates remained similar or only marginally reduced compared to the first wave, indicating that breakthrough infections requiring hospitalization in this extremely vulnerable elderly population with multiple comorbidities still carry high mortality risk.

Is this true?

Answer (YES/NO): NO